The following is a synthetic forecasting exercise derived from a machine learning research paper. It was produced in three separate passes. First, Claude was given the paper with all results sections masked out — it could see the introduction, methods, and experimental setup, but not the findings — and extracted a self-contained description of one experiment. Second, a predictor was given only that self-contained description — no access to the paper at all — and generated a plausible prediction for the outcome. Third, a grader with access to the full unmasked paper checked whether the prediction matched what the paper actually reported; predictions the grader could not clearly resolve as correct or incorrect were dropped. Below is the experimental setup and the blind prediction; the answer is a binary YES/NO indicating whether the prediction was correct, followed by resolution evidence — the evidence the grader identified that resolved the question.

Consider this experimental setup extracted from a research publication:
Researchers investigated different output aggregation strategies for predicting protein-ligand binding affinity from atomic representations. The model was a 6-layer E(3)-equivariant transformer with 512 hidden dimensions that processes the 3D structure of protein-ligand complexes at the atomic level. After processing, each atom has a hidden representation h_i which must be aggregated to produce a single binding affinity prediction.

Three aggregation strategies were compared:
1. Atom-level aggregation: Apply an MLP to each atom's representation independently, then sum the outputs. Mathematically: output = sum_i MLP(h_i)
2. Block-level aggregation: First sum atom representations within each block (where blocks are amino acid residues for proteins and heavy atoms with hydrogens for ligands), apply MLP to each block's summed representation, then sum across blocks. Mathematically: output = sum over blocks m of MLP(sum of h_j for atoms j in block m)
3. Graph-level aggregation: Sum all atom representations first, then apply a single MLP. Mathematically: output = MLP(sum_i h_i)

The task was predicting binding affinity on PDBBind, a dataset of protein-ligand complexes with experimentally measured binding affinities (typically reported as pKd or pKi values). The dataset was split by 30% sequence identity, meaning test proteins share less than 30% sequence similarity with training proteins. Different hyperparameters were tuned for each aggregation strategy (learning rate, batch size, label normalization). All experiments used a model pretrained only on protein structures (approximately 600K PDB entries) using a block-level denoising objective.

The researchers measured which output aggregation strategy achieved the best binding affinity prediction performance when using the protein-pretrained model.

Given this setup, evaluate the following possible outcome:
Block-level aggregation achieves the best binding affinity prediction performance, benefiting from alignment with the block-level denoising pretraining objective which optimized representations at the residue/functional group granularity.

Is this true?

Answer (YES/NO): NO